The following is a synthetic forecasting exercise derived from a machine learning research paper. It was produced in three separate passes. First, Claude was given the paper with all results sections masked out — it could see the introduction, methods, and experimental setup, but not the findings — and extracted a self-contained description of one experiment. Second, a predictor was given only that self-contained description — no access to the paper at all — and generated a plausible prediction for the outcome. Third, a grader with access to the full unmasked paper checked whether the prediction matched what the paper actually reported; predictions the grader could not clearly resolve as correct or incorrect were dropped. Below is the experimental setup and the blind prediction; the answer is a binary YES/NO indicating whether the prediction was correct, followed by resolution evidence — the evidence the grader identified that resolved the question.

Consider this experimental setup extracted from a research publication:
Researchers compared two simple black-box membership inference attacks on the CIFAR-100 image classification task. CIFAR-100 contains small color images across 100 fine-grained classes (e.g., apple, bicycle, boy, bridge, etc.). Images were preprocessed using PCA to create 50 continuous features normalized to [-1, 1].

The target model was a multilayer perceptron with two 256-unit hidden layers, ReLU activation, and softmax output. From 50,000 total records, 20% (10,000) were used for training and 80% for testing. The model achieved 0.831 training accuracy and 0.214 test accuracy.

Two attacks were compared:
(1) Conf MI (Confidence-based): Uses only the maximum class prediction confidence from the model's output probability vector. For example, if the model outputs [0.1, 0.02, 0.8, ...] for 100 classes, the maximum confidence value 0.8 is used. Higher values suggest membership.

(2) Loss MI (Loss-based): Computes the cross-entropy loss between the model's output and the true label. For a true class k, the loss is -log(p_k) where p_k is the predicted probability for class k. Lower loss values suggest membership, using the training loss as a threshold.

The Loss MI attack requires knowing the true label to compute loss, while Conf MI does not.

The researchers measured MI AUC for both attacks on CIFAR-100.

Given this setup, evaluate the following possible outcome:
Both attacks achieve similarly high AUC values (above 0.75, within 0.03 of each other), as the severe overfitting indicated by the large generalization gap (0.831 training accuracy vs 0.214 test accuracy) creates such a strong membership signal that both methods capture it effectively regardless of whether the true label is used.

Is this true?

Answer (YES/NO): NO